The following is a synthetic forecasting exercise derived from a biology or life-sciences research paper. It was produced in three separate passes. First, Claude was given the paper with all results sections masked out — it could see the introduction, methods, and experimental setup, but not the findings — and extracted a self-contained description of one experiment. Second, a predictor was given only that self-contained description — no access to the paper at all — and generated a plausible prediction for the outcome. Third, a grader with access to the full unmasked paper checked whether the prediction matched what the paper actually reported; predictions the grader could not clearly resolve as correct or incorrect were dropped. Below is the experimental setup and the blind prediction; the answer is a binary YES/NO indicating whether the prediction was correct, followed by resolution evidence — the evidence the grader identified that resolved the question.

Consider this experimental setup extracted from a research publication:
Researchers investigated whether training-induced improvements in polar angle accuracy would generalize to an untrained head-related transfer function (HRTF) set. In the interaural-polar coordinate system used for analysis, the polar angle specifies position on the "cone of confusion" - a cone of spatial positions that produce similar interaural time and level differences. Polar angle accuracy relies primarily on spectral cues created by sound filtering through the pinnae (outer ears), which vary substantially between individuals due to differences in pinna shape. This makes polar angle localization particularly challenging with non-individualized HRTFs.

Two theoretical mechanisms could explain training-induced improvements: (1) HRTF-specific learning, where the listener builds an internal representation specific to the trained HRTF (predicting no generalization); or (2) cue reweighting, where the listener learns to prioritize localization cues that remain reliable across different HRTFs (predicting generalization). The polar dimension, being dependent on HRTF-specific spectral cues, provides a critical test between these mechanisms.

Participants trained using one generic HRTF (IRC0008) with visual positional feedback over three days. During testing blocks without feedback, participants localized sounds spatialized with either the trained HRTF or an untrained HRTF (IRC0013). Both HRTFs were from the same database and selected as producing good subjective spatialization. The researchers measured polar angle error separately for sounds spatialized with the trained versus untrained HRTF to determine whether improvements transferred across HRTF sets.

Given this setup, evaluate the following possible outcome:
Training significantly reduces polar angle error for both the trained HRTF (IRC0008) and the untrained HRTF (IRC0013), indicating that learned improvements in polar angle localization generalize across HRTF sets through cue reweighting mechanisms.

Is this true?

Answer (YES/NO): NO